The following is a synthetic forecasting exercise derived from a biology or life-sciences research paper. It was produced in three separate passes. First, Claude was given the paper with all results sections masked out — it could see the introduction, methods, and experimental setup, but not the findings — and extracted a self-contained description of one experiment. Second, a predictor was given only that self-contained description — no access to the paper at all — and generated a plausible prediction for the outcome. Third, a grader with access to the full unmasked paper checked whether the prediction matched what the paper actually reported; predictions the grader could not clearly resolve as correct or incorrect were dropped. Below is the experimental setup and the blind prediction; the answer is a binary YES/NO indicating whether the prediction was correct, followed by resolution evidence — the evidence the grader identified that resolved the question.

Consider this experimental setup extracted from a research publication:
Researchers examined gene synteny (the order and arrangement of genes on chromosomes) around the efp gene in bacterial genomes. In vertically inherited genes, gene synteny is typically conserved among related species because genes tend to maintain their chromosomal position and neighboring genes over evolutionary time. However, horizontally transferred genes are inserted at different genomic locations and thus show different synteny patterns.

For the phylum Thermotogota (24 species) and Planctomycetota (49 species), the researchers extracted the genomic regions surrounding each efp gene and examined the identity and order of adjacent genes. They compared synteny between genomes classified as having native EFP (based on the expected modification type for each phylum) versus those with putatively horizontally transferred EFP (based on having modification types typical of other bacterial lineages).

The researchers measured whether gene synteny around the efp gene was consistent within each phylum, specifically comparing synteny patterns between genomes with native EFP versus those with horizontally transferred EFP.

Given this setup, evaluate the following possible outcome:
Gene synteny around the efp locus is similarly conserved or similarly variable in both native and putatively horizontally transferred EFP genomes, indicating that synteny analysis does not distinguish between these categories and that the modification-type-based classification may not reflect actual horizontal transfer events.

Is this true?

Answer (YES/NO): NO